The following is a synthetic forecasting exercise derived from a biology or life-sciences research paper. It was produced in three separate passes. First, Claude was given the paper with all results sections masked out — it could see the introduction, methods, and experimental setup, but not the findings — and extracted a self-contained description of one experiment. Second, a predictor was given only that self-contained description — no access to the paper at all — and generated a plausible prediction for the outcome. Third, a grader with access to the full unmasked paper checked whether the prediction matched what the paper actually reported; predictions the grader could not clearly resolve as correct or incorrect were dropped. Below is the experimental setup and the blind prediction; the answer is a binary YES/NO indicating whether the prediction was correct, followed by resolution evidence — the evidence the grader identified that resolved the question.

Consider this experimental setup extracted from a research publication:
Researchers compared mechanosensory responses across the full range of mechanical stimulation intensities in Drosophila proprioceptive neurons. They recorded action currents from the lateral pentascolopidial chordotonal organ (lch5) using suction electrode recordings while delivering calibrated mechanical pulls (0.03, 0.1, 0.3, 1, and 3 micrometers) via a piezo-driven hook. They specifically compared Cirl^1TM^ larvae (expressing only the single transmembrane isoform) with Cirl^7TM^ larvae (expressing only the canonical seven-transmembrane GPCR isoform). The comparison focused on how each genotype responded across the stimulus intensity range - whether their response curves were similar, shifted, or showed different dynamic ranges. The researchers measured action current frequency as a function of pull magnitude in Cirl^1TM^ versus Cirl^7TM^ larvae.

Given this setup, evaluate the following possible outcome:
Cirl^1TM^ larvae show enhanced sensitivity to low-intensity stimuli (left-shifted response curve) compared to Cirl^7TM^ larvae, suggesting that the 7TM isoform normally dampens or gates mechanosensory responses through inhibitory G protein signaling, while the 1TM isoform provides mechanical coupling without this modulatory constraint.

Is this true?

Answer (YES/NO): NO